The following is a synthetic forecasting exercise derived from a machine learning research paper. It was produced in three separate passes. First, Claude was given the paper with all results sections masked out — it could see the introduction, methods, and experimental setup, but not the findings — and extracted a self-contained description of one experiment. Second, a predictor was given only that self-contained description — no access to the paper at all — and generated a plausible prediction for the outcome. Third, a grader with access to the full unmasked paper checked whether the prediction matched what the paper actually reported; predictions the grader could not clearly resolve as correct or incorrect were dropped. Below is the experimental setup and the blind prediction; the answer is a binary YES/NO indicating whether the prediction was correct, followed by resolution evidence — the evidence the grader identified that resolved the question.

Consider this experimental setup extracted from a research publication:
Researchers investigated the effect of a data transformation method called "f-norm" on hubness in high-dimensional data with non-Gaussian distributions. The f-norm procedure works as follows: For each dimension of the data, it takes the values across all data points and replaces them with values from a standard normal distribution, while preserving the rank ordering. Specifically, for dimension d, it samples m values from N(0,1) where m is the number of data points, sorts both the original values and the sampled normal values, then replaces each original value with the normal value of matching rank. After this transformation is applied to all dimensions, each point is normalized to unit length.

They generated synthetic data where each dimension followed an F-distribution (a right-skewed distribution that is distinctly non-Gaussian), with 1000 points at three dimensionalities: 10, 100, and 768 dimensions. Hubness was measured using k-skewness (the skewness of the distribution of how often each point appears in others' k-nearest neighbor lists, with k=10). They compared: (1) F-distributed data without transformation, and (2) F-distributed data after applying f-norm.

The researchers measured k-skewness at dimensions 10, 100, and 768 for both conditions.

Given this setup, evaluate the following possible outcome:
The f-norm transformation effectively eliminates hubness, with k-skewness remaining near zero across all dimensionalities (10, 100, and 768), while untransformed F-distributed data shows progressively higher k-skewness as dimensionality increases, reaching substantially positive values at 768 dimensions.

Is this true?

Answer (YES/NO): YES